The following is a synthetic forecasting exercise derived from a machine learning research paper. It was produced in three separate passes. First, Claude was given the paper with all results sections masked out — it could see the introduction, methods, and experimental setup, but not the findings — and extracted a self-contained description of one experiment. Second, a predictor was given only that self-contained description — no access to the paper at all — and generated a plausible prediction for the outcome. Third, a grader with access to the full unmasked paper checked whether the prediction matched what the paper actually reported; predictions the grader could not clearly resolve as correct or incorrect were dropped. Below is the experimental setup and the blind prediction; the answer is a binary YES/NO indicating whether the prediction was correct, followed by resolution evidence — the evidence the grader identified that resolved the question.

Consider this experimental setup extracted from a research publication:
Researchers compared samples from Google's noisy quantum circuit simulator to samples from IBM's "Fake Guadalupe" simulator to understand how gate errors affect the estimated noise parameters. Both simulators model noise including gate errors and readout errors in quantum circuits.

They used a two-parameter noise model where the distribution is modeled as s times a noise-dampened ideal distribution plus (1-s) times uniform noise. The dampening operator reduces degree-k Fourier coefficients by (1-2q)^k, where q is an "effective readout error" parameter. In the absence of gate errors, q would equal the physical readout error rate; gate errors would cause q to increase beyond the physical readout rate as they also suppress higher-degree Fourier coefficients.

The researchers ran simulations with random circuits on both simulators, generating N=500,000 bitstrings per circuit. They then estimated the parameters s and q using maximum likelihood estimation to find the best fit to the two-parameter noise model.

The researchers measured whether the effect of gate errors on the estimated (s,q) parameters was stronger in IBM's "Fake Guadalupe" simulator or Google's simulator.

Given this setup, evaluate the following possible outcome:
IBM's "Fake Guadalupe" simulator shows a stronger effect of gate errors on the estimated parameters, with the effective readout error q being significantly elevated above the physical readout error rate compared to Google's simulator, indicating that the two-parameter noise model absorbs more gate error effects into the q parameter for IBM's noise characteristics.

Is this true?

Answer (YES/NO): YES